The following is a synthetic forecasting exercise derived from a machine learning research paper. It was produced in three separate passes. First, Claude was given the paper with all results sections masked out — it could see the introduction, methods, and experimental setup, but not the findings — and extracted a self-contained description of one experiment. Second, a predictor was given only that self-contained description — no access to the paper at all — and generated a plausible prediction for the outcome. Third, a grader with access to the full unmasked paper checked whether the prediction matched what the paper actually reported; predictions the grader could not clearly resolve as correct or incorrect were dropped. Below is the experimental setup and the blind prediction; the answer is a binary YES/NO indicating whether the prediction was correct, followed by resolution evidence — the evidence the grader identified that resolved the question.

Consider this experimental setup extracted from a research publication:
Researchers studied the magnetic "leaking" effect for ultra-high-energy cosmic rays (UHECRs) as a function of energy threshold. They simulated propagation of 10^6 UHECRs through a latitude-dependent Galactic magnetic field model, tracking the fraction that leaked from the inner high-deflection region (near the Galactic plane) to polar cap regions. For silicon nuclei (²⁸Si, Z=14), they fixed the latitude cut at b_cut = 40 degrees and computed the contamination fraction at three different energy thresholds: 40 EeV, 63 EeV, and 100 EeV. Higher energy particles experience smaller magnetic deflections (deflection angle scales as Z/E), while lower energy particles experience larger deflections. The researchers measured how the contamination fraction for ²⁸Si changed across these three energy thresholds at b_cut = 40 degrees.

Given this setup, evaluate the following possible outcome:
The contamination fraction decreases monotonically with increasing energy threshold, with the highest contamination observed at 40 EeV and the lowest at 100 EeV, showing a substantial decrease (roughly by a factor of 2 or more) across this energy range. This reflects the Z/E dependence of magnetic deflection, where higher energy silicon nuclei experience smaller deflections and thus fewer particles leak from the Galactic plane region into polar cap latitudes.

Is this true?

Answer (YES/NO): YES